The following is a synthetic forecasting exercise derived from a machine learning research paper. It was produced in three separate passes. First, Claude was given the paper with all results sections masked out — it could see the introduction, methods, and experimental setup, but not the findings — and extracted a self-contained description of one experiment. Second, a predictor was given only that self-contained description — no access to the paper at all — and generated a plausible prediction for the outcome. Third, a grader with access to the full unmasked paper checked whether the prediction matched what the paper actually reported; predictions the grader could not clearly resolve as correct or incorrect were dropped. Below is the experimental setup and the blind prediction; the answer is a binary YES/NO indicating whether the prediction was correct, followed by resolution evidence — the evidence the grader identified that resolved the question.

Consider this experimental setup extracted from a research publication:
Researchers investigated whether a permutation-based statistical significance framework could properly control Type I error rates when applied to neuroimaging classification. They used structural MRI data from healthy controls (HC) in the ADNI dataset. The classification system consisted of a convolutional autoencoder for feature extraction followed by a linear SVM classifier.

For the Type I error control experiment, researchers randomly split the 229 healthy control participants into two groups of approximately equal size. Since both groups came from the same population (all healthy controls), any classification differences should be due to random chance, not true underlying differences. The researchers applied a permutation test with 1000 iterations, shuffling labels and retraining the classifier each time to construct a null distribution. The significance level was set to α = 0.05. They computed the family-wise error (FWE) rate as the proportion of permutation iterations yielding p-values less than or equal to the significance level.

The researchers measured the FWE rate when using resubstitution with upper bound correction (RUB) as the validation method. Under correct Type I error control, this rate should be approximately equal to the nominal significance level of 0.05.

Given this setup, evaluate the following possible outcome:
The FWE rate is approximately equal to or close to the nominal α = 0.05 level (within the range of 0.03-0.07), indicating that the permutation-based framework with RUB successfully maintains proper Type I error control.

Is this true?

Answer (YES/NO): YES